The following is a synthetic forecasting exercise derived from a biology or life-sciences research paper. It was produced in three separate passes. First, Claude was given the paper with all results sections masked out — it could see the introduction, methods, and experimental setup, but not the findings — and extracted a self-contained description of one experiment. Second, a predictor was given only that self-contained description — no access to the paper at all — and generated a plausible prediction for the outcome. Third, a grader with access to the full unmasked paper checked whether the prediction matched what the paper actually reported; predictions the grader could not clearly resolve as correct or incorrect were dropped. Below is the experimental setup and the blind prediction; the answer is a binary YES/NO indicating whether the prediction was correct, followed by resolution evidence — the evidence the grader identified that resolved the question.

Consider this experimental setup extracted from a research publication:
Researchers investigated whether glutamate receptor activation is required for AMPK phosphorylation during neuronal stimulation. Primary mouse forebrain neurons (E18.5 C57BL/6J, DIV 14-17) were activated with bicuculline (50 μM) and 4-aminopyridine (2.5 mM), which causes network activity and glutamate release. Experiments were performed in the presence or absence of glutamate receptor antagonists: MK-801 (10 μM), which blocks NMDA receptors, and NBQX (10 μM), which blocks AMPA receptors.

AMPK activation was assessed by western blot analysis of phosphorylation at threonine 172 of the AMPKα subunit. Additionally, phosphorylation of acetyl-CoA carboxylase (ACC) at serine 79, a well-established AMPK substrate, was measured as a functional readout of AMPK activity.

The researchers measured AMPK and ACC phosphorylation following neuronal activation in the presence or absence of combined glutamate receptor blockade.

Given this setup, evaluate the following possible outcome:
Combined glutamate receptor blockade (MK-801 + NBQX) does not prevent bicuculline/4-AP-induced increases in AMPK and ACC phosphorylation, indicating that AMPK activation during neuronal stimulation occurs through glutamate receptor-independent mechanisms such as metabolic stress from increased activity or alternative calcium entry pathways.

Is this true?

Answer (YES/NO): NO